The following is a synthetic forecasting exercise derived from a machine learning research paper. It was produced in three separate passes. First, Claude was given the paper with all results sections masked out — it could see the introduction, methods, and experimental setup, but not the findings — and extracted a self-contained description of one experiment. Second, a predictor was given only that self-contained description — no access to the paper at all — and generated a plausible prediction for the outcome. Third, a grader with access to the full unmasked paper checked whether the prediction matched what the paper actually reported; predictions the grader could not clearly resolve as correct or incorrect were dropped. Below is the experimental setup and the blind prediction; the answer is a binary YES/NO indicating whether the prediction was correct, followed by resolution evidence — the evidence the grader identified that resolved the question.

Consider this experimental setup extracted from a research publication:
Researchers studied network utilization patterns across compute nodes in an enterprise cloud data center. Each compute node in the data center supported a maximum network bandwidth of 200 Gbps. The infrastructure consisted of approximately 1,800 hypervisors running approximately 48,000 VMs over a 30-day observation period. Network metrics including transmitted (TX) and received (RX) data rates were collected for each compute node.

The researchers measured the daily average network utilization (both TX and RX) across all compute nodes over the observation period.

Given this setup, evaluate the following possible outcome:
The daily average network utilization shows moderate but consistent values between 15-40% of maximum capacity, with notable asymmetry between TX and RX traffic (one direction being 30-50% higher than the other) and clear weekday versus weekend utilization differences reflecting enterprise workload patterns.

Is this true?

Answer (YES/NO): NO